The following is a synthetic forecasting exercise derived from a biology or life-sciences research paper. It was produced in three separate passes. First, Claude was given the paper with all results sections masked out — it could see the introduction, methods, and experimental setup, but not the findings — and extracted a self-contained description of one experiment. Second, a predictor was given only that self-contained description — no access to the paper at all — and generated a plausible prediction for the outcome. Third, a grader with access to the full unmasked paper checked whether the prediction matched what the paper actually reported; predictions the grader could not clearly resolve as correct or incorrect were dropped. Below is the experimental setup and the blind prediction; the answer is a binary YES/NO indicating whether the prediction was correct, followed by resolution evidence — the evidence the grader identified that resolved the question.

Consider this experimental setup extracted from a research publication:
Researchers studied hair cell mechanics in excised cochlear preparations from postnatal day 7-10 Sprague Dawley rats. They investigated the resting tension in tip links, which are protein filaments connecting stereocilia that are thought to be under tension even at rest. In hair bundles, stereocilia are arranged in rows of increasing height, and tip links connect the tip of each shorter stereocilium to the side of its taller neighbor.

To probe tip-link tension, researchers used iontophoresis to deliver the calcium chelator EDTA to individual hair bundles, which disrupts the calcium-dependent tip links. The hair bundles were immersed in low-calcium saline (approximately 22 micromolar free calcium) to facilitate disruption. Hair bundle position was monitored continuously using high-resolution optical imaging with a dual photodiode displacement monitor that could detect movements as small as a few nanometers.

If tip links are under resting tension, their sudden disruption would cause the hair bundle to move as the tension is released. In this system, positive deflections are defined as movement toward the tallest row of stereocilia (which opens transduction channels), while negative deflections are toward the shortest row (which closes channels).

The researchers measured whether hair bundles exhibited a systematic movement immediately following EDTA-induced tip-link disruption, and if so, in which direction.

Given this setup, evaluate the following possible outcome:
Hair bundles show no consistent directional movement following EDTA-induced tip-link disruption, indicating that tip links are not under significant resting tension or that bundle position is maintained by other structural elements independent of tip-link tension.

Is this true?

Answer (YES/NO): NO